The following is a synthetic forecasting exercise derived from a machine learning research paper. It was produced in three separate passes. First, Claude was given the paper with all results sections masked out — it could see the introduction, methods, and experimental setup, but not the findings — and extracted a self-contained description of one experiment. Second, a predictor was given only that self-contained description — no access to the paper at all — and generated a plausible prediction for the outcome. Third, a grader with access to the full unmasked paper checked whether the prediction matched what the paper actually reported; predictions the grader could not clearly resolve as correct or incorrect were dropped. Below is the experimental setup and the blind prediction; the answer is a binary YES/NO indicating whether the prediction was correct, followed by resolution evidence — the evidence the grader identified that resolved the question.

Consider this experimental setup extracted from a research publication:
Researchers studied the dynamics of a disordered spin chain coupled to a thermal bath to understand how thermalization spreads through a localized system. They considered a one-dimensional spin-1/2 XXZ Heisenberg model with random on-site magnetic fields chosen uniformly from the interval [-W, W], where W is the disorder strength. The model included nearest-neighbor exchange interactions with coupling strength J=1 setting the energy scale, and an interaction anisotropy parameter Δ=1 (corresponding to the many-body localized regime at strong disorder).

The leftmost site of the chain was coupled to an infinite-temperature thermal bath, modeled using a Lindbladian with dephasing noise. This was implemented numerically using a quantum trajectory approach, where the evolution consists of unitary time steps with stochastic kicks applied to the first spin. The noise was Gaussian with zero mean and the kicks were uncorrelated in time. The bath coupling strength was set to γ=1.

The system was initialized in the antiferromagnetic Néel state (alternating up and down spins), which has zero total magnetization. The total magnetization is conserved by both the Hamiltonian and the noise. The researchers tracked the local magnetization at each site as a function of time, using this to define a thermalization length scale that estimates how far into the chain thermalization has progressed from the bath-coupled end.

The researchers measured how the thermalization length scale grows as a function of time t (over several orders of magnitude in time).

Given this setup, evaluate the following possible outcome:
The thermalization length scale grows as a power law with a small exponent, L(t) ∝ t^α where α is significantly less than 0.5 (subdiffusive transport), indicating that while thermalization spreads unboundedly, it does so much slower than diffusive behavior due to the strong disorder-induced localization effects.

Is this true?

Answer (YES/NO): NO